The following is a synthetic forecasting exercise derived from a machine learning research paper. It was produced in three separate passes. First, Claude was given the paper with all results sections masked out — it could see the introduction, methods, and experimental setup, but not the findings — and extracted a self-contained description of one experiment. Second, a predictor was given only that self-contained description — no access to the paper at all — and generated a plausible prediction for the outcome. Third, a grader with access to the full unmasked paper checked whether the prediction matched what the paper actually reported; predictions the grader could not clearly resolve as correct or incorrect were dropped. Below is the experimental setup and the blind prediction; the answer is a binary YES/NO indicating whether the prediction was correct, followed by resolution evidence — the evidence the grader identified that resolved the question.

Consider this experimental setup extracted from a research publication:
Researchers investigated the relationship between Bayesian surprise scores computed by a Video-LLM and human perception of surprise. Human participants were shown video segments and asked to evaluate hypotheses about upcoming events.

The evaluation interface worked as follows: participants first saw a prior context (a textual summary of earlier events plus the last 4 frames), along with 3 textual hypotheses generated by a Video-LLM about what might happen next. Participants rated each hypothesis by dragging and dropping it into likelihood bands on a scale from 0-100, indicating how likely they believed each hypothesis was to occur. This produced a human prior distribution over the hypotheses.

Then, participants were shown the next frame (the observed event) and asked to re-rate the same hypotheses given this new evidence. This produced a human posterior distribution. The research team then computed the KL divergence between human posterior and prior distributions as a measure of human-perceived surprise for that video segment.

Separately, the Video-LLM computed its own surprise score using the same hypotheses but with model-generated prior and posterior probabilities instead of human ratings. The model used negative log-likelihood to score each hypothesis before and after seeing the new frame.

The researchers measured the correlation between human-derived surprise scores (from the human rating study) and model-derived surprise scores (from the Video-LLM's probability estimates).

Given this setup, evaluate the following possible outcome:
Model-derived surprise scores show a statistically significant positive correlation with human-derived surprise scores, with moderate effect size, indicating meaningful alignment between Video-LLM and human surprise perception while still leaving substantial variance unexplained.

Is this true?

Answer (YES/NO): NO